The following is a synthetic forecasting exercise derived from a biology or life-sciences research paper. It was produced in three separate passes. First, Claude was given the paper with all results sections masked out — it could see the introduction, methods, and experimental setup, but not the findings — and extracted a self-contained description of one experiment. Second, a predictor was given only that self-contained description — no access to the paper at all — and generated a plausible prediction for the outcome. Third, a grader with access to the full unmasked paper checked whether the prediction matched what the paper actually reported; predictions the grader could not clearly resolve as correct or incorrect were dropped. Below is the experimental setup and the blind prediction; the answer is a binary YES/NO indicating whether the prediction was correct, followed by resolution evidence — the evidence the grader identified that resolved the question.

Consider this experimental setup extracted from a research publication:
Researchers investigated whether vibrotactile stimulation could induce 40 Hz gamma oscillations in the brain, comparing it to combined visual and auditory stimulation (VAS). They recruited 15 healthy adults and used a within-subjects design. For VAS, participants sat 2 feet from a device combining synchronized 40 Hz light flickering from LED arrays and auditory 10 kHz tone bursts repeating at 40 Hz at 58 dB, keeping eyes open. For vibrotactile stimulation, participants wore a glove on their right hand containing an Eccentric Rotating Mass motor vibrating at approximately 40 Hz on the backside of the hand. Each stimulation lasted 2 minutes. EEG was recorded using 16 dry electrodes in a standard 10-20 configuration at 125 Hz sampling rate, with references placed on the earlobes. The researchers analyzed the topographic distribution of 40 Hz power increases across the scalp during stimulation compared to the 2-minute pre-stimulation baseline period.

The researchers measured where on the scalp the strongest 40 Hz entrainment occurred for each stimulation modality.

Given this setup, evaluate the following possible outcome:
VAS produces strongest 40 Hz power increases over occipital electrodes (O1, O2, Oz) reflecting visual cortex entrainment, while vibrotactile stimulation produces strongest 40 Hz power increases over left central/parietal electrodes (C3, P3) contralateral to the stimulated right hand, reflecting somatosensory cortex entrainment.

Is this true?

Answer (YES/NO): NO